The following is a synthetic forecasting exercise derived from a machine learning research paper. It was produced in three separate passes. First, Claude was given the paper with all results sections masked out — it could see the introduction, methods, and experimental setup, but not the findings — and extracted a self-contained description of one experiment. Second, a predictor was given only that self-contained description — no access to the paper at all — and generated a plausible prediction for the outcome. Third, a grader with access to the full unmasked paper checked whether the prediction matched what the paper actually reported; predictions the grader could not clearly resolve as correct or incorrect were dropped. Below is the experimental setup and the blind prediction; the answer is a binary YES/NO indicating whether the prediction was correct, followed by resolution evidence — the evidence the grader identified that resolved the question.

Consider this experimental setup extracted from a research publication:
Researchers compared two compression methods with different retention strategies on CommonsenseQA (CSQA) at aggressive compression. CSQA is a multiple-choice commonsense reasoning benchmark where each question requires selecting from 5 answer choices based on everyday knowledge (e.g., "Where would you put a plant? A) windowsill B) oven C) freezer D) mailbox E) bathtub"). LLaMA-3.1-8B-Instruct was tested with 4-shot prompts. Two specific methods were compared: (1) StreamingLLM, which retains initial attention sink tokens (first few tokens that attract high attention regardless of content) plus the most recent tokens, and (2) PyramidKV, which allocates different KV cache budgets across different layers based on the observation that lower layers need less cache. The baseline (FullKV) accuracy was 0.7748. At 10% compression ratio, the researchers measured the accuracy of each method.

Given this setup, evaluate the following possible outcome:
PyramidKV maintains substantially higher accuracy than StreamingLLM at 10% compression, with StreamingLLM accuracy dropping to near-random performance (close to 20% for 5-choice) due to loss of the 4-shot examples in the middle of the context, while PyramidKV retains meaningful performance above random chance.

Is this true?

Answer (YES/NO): NO